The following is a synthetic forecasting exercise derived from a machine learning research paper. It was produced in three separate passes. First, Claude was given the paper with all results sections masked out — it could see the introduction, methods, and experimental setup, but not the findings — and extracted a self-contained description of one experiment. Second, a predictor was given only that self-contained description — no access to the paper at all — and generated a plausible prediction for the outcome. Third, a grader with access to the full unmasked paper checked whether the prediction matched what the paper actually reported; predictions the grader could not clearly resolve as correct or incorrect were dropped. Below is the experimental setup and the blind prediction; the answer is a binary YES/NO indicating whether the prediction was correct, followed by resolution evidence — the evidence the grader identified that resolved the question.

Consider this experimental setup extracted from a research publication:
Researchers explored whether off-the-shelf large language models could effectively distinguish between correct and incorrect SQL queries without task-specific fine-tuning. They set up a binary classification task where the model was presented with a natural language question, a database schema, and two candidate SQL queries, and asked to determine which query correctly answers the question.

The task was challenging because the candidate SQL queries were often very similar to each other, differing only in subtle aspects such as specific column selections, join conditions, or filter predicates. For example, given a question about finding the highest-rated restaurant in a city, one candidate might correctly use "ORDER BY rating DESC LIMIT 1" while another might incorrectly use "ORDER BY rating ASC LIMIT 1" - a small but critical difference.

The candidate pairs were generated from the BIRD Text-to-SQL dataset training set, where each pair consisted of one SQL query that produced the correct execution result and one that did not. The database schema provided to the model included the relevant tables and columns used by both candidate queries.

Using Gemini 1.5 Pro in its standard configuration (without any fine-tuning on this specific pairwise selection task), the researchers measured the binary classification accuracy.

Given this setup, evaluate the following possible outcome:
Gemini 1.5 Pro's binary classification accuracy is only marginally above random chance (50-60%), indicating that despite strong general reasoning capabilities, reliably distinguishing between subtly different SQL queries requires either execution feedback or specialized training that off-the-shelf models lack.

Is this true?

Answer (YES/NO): YES